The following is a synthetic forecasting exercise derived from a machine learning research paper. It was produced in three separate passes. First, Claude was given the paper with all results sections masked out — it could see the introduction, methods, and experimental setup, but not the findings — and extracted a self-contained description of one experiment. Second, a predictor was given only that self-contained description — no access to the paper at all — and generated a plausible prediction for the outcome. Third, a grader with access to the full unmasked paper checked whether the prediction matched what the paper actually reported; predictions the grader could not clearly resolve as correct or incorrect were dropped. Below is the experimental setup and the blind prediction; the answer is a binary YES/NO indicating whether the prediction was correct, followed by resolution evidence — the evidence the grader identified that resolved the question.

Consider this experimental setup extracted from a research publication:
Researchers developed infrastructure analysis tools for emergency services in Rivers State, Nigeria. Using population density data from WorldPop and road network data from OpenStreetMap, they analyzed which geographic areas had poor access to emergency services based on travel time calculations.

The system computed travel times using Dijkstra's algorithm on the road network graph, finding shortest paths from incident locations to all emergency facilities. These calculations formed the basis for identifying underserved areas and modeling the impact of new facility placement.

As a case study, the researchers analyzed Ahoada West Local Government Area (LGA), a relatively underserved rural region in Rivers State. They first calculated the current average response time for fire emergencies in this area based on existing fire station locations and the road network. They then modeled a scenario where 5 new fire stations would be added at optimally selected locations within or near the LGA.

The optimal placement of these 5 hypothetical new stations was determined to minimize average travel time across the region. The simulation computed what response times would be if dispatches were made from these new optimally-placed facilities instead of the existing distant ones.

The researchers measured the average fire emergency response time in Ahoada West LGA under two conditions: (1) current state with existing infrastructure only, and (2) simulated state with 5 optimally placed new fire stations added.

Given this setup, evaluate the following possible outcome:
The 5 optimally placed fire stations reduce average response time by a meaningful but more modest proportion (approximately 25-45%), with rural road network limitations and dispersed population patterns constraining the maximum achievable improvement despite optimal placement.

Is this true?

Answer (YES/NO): NO